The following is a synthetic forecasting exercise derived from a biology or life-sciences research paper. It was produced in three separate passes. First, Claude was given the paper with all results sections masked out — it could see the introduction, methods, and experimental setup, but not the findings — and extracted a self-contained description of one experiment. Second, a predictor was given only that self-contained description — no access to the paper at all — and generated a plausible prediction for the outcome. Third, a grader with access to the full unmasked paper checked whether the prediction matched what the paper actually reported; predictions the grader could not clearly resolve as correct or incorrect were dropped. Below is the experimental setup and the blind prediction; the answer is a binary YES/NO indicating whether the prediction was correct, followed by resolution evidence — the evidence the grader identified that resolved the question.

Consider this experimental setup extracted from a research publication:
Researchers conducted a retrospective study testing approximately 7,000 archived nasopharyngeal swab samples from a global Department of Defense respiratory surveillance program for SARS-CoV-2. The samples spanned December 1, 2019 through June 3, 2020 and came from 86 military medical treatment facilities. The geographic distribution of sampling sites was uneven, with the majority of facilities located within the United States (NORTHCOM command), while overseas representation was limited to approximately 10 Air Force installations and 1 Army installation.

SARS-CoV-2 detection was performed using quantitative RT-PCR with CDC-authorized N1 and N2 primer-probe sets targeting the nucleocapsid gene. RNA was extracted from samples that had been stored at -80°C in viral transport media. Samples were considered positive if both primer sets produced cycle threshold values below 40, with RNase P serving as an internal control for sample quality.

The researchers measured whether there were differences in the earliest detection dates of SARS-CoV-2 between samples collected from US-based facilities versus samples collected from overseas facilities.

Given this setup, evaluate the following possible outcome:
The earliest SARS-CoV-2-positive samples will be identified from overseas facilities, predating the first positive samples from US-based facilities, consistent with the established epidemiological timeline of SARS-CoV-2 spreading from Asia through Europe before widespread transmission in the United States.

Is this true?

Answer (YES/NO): NO